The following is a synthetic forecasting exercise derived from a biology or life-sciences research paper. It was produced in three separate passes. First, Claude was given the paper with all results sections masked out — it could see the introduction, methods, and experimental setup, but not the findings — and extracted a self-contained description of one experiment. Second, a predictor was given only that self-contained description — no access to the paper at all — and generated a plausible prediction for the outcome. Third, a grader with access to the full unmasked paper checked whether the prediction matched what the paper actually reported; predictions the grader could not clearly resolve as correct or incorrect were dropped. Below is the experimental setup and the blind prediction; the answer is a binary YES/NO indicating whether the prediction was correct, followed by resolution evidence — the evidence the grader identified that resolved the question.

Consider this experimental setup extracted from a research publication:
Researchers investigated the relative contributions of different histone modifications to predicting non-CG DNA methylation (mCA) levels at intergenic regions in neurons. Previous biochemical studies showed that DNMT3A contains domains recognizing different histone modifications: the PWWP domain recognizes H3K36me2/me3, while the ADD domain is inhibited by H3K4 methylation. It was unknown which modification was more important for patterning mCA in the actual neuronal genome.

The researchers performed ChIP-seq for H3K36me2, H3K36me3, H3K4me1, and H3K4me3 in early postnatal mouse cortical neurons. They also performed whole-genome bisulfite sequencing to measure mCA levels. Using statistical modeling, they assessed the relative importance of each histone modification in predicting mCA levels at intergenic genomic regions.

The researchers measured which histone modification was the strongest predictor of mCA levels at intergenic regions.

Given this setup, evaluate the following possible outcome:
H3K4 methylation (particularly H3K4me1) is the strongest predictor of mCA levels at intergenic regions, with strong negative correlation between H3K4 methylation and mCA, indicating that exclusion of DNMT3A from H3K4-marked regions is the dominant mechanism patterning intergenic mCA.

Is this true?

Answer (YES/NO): NO